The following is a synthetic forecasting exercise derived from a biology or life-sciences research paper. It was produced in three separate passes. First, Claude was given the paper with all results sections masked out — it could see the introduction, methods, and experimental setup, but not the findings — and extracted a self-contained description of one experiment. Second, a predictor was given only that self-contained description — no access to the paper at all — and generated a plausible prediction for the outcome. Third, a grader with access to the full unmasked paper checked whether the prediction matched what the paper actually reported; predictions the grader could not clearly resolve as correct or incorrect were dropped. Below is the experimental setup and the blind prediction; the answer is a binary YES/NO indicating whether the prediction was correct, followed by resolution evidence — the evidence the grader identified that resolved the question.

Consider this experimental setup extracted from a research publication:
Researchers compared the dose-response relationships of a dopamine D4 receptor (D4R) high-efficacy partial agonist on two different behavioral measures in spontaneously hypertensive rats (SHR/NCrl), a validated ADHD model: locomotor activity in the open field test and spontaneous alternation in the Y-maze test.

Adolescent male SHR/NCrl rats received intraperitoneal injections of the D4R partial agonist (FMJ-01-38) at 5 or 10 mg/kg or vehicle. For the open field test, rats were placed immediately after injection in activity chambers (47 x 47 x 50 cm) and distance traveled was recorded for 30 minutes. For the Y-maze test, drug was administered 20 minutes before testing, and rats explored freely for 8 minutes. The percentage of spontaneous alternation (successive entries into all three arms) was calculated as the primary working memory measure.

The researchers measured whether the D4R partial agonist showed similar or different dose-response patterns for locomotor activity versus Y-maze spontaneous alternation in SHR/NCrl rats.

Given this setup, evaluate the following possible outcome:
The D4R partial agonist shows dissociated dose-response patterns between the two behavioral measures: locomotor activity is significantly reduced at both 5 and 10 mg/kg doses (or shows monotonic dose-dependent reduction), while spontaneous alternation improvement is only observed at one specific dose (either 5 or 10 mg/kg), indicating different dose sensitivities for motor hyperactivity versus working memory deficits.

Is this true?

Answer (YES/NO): NO